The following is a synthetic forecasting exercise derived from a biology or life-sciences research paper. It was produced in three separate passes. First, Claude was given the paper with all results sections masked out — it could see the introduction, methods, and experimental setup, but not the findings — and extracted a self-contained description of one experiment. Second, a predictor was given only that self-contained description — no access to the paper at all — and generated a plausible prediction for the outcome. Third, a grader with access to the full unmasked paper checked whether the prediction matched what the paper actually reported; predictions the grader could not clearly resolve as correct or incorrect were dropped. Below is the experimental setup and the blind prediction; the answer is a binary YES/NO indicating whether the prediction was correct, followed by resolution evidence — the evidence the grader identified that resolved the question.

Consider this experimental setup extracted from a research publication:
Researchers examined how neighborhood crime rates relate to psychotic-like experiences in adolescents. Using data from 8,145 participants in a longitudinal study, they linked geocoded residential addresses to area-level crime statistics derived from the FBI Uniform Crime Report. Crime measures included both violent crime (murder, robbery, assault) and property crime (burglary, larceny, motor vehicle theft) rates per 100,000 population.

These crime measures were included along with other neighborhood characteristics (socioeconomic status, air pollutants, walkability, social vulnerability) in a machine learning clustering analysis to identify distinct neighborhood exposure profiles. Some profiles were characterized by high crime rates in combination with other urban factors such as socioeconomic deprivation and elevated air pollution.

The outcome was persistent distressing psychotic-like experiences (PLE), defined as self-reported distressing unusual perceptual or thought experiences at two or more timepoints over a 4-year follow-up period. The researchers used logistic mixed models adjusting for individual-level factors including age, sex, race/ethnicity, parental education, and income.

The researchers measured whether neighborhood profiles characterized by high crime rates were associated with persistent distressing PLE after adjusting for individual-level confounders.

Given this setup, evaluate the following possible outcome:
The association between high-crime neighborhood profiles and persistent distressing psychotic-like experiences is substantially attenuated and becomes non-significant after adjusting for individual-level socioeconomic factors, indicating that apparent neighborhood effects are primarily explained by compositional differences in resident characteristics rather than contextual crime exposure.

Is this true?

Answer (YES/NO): NO